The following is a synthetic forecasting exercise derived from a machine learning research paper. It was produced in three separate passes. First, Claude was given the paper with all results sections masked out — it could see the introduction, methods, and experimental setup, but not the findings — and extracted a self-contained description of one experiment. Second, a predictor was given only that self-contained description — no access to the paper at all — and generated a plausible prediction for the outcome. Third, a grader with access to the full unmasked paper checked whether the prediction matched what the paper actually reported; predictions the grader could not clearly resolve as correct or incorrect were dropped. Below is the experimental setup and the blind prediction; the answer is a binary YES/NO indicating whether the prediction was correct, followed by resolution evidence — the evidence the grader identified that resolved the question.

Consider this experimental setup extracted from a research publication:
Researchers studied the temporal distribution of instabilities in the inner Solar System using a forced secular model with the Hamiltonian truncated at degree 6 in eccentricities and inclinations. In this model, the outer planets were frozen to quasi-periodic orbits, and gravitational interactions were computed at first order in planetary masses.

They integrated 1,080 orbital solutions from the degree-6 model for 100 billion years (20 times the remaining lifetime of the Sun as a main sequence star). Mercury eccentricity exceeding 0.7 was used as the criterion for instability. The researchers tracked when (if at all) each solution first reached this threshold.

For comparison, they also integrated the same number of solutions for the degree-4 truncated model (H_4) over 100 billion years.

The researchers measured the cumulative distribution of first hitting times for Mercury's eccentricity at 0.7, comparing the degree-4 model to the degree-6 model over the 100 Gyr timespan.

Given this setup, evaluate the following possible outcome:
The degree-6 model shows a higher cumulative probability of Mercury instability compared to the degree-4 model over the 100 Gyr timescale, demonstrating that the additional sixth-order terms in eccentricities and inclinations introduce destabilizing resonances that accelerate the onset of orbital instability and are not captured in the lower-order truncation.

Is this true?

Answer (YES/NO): NO